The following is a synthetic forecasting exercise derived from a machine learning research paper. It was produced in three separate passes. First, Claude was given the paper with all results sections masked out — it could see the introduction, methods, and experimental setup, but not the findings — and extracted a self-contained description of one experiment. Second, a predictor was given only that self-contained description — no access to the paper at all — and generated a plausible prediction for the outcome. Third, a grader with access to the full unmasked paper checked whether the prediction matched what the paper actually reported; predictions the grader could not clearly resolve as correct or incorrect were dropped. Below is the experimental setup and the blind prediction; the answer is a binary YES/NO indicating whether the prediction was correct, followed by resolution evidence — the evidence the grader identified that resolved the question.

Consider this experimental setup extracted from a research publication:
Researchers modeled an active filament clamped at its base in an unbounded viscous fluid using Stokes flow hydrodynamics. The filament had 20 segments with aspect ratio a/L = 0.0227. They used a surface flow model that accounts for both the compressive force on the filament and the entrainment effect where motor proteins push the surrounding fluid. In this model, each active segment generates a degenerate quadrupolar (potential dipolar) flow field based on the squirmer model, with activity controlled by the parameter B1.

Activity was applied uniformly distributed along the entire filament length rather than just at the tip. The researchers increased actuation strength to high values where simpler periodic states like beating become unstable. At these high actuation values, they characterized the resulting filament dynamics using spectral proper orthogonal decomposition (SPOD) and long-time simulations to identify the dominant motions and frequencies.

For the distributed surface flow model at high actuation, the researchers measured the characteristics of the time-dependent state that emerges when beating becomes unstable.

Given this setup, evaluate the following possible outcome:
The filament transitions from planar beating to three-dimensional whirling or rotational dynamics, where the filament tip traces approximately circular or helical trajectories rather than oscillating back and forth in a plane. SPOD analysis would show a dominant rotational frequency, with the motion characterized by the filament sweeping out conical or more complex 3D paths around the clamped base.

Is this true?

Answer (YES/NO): NO